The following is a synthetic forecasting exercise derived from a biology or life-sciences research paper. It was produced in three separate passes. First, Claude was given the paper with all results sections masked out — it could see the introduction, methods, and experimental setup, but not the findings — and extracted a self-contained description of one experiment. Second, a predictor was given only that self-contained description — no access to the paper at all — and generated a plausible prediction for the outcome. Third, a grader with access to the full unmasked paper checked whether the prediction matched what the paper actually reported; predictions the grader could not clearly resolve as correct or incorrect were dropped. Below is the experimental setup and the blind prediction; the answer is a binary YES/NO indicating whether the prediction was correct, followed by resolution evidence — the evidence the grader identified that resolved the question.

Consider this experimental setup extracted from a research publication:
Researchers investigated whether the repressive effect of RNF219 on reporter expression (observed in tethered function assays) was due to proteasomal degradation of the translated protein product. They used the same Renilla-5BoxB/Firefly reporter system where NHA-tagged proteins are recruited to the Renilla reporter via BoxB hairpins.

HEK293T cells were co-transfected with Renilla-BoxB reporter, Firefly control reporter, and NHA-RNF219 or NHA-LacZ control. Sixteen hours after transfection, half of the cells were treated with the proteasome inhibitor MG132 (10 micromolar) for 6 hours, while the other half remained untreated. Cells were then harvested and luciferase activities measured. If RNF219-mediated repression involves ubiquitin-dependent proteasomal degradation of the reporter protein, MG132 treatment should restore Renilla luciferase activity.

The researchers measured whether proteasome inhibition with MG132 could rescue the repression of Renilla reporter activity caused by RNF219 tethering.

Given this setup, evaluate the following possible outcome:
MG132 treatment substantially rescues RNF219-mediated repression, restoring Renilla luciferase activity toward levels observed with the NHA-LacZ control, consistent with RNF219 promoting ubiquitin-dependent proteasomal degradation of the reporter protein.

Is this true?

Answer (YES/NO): NO